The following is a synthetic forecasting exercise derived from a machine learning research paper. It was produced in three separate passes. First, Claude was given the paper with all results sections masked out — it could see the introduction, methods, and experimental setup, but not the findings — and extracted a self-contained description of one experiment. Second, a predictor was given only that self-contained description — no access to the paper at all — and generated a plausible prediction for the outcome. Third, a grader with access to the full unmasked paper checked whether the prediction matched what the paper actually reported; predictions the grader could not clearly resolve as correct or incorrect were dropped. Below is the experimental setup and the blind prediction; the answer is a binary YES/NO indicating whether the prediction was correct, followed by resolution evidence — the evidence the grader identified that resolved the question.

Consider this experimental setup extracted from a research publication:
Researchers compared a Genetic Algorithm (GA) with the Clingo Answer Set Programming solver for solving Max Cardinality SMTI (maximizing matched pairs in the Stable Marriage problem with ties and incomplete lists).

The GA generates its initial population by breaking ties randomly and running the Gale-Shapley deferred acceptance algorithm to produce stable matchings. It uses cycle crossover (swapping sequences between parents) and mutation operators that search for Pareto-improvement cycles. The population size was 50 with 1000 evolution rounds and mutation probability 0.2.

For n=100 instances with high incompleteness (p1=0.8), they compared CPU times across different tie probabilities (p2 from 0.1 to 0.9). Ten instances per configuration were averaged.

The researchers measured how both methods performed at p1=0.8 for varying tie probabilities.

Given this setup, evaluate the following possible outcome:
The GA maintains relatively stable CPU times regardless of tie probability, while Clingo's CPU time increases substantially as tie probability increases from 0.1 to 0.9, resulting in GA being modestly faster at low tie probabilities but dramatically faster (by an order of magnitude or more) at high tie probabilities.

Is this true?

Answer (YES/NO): NO